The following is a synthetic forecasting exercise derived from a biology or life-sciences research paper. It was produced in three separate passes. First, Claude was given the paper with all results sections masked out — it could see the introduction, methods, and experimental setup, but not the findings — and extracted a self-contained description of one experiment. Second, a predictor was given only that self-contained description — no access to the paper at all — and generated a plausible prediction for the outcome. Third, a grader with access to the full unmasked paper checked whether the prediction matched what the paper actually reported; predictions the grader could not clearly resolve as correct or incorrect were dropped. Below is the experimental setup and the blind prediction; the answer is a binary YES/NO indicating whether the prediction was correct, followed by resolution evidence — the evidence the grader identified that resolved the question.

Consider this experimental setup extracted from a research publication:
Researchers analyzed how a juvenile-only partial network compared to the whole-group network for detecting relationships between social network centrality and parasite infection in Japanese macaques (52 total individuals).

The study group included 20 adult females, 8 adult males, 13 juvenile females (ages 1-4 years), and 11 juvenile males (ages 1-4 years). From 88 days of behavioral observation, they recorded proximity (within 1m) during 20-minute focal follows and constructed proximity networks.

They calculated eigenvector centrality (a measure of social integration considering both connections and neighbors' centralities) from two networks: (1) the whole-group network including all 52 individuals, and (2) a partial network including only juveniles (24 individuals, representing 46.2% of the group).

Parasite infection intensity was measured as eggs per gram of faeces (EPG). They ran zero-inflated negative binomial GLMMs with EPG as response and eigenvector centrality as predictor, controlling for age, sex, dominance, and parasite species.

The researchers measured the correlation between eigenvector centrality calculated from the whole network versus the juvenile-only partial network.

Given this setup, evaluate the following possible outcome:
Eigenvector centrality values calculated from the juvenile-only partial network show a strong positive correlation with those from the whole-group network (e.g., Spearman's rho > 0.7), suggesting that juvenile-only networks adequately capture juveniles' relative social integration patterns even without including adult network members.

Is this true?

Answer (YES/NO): NO